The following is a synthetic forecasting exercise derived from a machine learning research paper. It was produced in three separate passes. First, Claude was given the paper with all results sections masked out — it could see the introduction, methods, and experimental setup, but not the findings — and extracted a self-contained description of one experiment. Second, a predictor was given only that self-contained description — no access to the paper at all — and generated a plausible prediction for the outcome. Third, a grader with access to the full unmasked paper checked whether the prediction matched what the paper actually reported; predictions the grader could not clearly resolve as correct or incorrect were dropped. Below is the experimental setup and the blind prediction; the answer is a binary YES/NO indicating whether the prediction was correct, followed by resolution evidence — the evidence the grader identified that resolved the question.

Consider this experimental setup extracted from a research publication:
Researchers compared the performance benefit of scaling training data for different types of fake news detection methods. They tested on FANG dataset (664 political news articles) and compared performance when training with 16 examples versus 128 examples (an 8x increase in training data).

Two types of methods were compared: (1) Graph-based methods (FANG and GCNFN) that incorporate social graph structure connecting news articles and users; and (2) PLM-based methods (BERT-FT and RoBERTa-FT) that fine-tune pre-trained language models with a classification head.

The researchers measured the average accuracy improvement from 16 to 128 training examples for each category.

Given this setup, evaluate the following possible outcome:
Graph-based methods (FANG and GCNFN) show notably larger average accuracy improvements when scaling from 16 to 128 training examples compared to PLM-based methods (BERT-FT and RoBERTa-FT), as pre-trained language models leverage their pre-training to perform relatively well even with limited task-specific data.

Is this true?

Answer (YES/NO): NO